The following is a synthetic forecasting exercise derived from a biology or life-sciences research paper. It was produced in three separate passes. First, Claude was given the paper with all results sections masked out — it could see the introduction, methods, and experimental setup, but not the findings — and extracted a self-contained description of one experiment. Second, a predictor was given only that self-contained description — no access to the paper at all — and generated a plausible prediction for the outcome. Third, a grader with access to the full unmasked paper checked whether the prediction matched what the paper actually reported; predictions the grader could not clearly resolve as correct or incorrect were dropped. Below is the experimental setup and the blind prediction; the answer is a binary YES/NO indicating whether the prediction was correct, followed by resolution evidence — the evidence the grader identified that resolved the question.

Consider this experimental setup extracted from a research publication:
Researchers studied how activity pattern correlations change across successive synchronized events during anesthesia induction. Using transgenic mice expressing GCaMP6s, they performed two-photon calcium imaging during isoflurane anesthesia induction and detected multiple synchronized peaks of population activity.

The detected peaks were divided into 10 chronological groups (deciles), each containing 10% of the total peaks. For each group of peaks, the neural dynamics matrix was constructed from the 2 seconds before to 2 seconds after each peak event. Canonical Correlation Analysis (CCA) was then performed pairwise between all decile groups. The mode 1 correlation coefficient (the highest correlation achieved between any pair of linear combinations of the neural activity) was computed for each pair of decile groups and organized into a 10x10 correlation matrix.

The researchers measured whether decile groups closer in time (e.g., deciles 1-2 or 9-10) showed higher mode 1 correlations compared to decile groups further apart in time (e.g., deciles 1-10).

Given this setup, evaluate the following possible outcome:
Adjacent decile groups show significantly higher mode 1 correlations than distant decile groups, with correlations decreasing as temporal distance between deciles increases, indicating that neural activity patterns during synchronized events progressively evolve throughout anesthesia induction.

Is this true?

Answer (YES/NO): YES